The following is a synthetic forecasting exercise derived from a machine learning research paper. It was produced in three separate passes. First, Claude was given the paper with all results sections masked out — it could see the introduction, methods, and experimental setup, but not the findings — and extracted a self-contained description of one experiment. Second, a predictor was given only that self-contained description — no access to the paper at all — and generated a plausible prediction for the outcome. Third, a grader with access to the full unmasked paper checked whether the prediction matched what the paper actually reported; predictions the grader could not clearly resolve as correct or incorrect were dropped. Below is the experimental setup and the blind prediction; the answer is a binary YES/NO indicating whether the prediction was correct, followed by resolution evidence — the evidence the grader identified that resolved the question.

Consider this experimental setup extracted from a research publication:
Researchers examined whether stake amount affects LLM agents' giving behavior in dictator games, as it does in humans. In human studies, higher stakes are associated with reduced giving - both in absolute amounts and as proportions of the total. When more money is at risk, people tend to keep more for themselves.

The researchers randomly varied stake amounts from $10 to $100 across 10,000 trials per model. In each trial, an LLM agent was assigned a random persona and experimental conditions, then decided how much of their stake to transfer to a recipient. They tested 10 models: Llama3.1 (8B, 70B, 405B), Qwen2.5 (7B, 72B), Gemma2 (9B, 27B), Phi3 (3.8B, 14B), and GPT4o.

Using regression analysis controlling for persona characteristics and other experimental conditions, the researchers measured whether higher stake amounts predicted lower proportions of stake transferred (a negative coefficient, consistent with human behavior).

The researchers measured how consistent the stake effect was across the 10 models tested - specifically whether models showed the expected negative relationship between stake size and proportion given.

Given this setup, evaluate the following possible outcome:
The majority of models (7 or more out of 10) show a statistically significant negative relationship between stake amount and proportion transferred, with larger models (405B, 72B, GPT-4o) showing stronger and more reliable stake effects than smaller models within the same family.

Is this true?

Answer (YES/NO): NO